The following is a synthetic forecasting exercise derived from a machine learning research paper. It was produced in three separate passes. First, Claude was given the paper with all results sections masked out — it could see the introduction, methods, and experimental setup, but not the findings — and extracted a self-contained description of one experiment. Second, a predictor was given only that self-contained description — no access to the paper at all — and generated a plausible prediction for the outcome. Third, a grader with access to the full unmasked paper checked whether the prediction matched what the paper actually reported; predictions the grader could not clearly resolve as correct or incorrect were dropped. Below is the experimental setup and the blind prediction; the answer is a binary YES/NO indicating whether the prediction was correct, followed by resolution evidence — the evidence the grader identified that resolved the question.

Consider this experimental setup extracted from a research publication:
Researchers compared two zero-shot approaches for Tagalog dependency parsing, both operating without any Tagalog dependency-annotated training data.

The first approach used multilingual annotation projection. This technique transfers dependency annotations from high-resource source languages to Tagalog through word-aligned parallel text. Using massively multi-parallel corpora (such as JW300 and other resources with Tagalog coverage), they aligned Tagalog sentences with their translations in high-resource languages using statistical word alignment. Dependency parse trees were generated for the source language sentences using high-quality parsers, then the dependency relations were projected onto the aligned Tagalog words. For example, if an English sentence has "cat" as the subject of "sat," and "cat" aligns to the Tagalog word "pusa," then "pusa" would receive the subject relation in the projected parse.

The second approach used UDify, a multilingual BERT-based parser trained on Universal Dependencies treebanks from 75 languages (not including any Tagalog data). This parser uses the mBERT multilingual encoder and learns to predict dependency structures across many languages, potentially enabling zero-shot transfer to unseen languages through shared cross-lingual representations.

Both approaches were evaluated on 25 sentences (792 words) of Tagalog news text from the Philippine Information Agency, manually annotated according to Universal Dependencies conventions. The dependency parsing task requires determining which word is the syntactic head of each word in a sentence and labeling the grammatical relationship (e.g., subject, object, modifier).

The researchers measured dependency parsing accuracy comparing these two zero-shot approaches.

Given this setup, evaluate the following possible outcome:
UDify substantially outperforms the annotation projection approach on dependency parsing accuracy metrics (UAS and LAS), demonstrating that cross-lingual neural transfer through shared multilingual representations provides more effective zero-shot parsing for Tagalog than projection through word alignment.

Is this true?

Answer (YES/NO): YES